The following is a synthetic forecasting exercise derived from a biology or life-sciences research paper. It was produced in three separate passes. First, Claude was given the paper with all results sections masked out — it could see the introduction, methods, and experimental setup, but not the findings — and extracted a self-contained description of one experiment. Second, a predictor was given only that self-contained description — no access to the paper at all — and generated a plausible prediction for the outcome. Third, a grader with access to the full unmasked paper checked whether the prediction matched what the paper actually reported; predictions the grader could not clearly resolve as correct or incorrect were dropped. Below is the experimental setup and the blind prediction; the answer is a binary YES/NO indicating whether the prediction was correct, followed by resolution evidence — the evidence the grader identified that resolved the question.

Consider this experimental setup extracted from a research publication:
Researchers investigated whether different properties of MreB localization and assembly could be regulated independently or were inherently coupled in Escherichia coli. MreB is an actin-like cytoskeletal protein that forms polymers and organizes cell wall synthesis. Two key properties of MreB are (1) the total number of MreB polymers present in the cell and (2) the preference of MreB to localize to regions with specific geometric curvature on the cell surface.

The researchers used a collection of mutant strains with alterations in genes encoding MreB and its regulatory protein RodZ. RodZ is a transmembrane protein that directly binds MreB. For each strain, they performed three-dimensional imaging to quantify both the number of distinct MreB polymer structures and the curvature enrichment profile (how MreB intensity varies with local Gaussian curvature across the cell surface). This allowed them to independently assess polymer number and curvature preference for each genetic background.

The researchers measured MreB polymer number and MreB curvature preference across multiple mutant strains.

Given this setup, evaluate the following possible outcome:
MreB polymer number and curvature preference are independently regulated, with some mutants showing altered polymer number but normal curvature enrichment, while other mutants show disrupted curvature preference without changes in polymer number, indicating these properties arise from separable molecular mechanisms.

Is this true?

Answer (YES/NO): YES